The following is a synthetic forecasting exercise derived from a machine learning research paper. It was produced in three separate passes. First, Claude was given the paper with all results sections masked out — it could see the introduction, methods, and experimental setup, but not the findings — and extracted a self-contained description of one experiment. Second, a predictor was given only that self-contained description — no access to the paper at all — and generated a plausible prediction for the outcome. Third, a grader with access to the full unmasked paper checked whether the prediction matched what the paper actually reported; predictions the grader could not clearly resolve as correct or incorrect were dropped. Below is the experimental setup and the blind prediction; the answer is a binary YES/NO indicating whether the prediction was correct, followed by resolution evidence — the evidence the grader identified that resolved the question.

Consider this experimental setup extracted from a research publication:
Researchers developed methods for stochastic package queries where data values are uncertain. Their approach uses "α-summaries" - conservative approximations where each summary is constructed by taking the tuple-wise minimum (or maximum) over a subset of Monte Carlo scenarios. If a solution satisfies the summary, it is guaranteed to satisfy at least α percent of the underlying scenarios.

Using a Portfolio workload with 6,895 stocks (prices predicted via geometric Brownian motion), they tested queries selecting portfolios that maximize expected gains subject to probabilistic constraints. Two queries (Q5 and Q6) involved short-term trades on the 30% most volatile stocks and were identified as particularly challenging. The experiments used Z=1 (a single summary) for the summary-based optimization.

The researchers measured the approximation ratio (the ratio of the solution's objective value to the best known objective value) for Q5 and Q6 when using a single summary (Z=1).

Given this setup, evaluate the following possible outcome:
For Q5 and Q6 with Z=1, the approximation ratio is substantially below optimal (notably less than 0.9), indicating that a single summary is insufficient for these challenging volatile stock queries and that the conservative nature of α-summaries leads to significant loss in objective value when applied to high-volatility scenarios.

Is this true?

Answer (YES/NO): NO